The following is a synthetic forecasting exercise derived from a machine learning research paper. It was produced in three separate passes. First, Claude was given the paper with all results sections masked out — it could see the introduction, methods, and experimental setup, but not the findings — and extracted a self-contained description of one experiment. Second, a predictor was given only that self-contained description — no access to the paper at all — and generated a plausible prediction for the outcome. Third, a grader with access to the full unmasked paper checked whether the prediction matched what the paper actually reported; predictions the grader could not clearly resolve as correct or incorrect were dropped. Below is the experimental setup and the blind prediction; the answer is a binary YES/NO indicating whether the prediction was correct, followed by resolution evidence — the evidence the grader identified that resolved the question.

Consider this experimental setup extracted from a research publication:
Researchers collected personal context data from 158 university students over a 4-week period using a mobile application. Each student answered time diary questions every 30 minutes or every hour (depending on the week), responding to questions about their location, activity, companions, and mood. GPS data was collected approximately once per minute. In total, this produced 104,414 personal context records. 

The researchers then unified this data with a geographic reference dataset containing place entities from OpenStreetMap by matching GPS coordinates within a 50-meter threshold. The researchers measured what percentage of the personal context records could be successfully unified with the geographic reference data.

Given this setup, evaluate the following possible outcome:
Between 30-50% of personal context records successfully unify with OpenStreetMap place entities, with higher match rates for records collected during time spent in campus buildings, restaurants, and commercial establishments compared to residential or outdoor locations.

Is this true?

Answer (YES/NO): NO